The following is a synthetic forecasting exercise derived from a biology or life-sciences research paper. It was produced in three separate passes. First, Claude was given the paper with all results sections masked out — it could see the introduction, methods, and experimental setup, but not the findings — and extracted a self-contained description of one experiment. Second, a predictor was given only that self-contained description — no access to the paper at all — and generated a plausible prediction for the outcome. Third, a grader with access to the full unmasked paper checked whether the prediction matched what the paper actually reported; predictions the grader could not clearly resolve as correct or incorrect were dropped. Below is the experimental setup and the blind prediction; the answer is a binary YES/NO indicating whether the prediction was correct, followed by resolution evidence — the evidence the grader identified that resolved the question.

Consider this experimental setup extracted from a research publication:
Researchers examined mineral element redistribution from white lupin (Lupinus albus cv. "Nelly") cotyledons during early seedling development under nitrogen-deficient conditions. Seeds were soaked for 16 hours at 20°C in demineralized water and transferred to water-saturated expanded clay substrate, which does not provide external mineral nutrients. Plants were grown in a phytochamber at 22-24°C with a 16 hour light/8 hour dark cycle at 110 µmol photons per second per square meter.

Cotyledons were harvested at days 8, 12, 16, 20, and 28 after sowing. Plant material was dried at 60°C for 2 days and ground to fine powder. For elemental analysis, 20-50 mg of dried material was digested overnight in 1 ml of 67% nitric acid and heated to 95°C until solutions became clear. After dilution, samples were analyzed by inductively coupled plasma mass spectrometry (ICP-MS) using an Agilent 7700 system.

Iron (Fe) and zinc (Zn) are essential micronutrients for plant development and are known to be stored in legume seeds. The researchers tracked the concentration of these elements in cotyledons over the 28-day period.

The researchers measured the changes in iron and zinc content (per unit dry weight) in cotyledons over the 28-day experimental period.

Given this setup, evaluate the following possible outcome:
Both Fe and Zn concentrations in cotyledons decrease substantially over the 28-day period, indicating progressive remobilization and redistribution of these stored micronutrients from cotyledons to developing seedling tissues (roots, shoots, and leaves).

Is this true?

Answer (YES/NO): NO